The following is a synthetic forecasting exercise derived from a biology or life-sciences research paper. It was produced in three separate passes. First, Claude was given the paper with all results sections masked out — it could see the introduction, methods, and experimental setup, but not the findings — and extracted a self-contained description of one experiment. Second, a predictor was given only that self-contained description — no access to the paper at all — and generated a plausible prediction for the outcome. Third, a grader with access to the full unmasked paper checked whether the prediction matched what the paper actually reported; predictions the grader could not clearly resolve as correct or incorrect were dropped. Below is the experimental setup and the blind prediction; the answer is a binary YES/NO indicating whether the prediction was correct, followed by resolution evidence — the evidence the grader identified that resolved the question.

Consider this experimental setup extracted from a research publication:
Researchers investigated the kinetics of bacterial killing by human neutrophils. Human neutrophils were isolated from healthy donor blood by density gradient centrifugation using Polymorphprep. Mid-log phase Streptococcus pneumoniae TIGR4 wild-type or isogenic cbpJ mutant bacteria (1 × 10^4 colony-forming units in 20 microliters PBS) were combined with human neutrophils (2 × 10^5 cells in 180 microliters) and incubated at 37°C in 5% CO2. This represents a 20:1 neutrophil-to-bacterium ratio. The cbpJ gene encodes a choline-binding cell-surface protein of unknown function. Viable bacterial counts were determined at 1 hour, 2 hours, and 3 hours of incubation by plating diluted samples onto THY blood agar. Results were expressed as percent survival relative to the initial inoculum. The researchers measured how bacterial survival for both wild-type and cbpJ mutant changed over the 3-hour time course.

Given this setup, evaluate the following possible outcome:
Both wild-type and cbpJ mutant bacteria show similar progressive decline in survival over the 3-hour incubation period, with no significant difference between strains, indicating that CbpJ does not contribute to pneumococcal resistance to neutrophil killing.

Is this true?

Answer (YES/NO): NO